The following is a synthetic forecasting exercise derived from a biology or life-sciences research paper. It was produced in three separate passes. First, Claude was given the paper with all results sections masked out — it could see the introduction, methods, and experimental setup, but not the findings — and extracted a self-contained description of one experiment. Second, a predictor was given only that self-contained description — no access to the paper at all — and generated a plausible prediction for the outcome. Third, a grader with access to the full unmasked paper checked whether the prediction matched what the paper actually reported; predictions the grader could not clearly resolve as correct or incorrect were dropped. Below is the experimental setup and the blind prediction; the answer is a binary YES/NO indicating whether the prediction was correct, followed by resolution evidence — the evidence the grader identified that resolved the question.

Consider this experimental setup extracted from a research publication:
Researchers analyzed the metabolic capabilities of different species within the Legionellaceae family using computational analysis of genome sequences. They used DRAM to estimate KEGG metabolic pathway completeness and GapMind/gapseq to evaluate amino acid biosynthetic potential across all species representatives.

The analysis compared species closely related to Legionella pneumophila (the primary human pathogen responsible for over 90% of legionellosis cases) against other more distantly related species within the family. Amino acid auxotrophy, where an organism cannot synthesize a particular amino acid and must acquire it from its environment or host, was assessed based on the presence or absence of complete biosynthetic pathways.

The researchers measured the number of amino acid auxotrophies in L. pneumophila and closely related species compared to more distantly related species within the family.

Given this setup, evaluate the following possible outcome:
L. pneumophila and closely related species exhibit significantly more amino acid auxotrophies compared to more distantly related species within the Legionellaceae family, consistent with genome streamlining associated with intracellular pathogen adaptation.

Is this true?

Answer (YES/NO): NO